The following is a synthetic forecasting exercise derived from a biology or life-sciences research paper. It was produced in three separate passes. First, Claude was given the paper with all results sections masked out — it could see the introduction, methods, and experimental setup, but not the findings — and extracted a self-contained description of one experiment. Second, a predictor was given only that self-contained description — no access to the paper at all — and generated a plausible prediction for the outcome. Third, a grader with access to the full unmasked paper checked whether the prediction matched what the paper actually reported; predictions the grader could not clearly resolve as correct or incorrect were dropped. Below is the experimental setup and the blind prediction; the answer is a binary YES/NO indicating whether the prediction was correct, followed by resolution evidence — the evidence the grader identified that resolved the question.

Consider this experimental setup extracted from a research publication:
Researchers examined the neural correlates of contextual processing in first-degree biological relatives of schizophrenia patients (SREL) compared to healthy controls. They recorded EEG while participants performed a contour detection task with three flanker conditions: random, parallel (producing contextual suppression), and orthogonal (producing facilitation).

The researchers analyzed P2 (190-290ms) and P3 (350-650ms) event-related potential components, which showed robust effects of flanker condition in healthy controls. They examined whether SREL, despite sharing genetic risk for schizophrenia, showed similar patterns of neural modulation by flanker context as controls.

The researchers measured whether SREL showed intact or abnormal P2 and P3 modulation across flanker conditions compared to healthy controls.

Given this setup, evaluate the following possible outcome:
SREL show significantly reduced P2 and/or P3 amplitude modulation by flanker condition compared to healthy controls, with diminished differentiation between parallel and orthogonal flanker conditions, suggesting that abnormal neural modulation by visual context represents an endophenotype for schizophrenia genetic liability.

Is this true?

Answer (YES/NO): NO